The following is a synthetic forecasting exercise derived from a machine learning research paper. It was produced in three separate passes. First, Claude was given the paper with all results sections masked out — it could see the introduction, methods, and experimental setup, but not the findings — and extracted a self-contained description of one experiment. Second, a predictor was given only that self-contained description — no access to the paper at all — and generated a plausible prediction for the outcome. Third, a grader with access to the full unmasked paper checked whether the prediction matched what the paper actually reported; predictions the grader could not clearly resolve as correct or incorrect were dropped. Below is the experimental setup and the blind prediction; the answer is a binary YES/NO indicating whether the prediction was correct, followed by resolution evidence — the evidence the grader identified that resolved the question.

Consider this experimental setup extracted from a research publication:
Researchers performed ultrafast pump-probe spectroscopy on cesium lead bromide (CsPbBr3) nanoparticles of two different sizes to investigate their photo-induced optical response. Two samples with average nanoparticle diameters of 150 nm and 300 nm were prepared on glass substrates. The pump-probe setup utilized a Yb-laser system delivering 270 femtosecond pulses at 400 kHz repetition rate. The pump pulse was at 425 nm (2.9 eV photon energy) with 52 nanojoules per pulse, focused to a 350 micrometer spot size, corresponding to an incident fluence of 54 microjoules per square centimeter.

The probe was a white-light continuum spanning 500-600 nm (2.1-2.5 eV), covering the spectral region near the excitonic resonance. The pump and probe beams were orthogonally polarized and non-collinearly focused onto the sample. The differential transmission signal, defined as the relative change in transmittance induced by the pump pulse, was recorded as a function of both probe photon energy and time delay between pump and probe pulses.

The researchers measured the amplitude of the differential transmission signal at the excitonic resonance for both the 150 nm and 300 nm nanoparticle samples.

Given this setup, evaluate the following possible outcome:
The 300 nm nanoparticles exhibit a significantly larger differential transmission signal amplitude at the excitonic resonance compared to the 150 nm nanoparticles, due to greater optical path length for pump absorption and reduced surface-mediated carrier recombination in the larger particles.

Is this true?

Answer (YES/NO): NO